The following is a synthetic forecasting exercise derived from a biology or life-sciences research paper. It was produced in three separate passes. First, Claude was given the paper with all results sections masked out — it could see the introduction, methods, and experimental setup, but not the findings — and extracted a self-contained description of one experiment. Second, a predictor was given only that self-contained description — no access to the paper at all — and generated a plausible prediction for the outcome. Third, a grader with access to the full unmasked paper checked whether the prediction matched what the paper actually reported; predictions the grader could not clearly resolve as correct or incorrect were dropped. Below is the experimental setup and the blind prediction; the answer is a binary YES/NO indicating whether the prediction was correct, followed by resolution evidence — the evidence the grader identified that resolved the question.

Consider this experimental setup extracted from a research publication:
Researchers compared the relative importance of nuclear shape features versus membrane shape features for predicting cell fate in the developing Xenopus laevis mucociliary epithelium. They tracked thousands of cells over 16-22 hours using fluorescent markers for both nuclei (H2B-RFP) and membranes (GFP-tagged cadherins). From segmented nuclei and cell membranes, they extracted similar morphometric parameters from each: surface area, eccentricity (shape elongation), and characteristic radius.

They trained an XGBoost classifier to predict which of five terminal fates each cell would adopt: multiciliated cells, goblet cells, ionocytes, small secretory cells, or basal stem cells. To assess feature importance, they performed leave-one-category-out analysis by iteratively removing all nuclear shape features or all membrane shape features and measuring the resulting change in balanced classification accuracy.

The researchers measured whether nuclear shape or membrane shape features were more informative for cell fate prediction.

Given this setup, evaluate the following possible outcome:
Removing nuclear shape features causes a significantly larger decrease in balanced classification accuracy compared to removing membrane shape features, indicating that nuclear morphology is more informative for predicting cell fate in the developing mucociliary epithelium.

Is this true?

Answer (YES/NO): NO